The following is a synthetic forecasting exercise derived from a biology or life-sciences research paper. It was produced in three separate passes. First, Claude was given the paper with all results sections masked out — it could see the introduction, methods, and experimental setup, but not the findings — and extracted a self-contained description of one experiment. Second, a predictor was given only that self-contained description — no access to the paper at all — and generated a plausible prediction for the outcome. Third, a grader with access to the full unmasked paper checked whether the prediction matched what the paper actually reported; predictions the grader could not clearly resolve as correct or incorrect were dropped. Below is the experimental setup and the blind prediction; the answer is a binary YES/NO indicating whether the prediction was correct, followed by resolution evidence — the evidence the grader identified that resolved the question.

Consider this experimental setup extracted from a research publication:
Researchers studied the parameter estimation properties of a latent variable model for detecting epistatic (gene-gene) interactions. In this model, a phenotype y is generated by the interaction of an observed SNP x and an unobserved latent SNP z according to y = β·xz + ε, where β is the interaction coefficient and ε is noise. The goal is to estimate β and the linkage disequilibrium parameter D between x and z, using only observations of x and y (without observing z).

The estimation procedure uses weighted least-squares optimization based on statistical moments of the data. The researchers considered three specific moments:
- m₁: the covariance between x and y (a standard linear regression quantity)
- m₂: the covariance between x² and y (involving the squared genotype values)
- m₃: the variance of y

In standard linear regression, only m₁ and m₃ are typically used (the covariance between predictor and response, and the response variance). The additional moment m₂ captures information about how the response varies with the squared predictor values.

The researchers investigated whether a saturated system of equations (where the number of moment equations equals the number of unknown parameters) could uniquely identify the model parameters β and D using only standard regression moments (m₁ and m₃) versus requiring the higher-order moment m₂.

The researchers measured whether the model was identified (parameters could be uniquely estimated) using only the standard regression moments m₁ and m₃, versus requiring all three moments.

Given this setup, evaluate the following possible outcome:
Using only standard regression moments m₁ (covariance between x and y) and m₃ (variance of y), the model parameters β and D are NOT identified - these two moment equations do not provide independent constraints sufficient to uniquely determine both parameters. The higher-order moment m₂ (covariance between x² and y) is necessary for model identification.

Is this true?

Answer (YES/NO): YES